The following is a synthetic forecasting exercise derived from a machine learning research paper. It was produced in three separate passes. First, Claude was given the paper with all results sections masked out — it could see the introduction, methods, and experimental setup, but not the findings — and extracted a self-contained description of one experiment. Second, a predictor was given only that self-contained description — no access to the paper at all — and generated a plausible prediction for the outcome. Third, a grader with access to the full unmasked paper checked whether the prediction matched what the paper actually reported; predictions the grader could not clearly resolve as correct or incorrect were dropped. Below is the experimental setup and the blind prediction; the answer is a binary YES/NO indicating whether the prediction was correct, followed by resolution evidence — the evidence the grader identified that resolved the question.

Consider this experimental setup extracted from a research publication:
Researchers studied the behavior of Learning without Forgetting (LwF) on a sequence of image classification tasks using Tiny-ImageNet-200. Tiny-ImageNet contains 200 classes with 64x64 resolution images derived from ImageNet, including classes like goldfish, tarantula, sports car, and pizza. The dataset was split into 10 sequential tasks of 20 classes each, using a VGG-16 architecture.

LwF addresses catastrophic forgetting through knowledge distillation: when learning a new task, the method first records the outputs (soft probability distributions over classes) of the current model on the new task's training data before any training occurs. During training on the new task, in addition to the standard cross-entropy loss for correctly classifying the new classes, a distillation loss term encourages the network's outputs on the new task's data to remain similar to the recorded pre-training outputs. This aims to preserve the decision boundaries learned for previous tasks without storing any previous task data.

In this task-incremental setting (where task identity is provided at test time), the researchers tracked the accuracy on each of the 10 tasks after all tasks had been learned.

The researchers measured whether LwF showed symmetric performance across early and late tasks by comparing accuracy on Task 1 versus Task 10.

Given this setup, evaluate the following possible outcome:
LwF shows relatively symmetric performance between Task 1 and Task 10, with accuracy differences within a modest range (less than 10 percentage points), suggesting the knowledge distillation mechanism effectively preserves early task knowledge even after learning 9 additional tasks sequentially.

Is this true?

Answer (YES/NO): NO